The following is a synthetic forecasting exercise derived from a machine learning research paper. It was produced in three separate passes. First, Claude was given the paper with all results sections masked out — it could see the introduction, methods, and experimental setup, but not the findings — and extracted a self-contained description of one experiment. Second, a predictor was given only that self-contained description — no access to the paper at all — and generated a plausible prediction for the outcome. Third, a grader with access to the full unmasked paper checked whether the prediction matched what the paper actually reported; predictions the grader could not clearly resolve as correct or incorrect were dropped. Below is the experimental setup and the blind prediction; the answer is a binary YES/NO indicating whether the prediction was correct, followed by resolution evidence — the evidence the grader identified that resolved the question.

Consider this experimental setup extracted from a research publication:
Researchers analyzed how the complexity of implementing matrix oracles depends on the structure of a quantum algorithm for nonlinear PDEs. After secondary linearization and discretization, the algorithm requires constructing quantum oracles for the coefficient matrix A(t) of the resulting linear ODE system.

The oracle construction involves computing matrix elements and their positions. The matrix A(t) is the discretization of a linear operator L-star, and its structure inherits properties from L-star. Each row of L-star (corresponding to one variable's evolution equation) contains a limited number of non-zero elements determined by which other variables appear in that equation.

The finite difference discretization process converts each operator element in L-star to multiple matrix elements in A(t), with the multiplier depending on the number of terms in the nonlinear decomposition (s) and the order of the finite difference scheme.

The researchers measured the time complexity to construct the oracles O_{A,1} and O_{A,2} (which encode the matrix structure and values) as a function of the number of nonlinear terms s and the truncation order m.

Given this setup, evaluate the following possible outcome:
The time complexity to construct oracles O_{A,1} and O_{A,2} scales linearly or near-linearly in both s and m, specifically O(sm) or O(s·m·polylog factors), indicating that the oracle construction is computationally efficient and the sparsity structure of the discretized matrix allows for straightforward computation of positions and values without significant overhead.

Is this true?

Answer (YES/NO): NO